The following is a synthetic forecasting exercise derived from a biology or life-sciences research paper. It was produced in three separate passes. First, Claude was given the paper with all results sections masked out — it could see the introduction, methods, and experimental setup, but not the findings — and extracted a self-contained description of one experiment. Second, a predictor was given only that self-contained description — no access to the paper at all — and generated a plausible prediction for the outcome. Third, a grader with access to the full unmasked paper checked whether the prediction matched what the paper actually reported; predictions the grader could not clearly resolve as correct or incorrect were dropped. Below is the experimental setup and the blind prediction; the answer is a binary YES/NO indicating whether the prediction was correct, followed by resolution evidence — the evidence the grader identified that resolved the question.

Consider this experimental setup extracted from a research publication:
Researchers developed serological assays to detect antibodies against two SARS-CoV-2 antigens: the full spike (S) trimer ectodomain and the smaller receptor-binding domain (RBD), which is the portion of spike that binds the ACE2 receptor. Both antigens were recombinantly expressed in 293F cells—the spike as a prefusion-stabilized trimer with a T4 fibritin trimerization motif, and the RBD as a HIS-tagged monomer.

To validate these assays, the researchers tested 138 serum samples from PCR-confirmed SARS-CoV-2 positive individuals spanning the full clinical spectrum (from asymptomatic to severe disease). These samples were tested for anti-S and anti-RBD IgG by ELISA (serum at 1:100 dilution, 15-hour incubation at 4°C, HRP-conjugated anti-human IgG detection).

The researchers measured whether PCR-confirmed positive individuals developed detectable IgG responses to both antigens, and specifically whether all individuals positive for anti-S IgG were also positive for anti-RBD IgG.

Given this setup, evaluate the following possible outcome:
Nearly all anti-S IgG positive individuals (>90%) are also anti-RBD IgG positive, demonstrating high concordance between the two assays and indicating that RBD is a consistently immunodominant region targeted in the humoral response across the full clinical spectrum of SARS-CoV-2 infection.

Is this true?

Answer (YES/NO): YES